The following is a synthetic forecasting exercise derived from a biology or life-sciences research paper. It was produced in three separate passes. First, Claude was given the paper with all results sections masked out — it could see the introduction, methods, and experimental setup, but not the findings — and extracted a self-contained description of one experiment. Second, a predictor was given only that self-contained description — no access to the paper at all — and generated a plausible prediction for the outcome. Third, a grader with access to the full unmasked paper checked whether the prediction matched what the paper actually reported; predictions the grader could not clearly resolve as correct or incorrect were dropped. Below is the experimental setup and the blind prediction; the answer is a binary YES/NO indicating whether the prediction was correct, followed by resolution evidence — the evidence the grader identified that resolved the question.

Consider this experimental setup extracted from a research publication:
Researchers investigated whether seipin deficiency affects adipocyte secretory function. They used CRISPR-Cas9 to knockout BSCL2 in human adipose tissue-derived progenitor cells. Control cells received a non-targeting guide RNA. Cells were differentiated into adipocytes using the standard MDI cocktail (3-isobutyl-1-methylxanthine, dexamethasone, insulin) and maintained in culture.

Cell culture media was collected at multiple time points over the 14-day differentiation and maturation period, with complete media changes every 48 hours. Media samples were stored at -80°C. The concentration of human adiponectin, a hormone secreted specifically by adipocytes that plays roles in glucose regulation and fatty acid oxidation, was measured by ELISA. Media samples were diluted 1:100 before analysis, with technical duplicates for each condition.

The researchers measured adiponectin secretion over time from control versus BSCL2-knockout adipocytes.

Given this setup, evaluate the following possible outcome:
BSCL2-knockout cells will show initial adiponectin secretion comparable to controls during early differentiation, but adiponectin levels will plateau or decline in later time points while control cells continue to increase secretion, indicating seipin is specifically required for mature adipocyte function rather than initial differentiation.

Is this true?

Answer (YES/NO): YES